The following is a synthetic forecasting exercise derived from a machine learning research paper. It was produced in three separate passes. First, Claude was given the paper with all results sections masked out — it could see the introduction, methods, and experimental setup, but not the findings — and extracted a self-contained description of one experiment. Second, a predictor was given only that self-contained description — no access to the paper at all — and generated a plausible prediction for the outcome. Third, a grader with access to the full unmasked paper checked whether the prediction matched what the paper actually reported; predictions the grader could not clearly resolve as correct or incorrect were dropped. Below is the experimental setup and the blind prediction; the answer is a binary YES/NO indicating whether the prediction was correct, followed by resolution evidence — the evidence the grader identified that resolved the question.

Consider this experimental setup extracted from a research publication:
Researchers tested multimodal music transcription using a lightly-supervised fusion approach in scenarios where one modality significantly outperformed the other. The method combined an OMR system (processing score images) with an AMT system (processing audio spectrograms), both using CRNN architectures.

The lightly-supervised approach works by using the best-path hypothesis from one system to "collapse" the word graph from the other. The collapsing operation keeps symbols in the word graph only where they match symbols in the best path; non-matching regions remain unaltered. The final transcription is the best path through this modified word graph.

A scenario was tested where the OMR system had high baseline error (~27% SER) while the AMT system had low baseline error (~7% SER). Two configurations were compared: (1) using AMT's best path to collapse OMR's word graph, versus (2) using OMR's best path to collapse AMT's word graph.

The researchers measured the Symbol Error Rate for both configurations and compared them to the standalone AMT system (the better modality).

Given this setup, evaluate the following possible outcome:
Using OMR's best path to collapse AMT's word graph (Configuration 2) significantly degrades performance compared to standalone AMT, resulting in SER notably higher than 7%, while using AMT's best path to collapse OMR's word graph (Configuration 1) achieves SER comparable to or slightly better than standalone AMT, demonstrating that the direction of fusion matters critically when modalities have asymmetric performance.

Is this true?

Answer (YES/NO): NO